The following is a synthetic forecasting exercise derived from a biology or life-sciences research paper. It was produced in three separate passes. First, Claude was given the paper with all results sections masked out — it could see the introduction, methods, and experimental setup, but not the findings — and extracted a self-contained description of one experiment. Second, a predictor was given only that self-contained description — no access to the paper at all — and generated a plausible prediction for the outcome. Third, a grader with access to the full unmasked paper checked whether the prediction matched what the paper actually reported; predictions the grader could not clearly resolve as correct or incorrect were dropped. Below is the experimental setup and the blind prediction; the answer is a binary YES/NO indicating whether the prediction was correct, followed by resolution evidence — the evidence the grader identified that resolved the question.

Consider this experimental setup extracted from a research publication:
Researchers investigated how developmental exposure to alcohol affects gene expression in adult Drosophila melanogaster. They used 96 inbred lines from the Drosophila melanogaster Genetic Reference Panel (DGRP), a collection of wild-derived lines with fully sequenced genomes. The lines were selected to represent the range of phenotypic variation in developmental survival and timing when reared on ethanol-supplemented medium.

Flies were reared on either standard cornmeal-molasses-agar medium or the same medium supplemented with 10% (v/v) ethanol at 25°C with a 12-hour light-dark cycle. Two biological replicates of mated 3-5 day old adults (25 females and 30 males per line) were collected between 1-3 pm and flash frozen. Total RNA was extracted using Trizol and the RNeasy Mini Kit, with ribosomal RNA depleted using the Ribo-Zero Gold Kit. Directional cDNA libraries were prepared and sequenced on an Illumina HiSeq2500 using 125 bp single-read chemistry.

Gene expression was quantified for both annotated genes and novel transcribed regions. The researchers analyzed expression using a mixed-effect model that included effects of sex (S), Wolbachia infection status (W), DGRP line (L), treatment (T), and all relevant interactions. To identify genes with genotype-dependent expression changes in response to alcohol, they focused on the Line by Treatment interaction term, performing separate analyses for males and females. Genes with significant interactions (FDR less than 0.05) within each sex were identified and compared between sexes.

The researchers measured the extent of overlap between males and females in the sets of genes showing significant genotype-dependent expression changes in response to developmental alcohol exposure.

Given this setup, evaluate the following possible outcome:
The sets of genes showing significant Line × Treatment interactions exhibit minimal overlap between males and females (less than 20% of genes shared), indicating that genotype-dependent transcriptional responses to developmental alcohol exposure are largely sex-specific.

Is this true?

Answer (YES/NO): YES